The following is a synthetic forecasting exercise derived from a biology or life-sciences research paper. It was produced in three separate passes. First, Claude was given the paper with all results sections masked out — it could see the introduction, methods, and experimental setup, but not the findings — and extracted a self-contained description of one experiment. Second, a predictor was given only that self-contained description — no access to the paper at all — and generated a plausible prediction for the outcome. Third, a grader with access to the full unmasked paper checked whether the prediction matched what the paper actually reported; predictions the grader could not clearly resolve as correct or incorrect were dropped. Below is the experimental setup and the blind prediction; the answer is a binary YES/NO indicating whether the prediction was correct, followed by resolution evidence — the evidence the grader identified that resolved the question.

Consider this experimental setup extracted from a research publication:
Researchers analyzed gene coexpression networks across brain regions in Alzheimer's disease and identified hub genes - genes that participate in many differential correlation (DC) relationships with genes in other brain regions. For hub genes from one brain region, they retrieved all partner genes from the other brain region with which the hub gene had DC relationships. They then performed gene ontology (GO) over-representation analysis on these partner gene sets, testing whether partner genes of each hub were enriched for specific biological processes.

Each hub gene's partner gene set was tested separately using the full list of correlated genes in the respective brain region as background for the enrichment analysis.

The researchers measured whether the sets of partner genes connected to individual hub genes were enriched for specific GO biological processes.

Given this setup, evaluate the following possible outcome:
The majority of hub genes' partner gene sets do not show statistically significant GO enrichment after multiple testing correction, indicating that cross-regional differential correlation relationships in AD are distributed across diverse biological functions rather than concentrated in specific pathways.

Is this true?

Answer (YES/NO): YES